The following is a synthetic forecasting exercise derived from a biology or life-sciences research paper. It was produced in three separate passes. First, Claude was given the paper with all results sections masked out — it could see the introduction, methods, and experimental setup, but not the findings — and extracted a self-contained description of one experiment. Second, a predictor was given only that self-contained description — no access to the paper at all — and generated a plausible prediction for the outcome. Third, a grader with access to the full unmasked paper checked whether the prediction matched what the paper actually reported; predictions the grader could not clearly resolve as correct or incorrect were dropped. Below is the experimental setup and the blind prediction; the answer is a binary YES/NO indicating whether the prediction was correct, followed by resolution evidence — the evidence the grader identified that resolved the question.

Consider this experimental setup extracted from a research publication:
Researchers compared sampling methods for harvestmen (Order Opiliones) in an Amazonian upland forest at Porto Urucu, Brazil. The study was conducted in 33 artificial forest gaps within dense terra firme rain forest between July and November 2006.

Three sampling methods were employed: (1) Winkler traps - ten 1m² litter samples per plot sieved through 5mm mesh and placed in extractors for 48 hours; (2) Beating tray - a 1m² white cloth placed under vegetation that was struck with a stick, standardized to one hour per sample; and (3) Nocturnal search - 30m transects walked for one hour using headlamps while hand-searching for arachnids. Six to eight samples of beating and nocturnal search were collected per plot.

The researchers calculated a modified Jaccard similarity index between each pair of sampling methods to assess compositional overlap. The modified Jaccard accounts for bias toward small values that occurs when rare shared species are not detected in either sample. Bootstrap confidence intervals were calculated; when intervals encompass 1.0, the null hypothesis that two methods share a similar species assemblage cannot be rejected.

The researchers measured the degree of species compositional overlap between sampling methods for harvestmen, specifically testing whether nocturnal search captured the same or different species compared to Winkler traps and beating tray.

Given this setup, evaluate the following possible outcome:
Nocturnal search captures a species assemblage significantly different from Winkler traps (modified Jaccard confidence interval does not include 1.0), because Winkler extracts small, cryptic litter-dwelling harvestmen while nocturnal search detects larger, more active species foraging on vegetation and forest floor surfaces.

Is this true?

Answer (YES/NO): YES